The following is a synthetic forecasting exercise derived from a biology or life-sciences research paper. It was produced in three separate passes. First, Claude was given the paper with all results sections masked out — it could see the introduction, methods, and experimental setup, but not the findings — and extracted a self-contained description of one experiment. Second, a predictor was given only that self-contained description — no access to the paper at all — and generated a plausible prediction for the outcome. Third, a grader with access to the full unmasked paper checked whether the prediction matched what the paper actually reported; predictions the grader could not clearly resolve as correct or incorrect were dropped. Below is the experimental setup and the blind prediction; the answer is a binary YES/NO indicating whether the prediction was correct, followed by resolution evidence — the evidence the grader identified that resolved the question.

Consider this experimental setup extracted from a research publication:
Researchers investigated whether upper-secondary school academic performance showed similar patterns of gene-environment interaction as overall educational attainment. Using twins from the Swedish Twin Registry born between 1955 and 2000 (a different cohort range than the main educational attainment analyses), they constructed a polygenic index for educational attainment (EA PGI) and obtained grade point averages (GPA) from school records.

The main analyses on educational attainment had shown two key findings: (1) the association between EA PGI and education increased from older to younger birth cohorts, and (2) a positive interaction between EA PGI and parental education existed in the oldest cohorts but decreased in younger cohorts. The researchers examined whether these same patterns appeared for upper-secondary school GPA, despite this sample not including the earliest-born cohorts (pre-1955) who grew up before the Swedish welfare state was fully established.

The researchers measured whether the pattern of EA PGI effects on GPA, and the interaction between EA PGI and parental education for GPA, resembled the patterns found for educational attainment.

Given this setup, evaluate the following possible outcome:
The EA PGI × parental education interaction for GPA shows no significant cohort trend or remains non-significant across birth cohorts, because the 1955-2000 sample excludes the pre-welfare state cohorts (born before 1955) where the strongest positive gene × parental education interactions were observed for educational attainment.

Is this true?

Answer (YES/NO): NO